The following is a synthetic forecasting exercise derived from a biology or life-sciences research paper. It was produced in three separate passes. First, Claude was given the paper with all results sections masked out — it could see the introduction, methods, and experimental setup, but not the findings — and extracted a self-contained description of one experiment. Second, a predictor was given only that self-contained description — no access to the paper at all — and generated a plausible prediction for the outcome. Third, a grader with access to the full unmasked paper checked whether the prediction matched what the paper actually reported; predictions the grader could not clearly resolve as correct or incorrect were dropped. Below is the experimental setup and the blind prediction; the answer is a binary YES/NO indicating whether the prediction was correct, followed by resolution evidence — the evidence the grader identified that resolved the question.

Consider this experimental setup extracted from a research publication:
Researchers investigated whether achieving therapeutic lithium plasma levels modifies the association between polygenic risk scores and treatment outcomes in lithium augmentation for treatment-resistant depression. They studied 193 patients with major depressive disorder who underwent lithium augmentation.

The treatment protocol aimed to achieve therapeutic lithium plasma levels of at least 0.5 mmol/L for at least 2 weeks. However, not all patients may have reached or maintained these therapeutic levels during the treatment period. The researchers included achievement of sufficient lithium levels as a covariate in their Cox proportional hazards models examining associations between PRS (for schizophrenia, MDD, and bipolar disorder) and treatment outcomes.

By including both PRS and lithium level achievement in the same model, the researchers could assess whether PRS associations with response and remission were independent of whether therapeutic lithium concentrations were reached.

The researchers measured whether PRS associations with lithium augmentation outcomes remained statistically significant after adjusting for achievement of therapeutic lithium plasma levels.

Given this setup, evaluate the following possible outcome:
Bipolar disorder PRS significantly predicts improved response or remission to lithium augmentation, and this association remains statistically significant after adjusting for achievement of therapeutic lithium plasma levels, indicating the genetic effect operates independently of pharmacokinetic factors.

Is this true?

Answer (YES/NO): YES